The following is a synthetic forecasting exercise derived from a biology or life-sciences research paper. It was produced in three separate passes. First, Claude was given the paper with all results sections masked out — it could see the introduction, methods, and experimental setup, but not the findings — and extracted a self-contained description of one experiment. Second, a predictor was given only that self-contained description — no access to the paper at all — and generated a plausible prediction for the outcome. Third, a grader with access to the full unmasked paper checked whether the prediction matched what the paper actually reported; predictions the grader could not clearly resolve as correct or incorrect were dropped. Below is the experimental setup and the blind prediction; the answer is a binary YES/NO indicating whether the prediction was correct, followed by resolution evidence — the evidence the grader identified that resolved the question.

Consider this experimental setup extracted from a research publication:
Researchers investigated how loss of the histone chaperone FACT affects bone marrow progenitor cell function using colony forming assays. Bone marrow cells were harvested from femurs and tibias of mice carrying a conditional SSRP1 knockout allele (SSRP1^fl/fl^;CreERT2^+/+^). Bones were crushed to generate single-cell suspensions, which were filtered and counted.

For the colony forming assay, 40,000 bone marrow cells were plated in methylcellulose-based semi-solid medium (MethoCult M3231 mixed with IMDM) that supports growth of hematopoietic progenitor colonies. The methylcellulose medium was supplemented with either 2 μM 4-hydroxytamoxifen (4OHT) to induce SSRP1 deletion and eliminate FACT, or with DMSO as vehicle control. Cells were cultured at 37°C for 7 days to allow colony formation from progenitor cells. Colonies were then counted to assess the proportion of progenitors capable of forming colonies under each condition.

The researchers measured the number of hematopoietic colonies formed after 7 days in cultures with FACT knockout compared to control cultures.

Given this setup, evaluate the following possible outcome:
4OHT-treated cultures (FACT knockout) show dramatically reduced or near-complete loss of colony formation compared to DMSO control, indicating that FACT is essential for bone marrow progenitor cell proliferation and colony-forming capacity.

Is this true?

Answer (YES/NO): YES